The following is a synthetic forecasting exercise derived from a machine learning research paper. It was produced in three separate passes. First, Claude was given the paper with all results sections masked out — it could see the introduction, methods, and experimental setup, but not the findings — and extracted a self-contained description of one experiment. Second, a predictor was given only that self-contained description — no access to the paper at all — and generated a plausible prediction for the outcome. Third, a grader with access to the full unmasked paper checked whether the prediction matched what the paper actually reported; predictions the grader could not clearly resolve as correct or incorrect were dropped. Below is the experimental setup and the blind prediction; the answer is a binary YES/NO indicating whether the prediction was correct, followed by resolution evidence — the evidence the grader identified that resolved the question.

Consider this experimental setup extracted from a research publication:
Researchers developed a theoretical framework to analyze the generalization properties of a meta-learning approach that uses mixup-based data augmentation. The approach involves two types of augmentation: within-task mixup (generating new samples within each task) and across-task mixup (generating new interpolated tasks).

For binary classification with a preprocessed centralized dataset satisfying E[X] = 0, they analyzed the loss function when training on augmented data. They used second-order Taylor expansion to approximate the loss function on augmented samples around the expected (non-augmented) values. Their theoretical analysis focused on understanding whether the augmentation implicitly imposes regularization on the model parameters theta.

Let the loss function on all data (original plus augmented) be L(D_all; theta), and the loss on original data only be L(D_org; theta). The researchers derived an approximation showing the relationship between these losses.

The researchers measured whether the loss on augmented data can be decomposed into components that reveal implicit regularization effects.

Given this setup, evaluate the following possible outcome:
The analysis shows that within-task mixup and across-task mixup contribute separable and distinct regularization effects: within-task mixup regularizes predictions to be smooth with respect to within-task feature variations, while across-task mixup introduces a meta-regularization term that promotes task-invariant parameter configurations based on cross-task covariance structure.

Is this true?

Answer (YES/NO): NO